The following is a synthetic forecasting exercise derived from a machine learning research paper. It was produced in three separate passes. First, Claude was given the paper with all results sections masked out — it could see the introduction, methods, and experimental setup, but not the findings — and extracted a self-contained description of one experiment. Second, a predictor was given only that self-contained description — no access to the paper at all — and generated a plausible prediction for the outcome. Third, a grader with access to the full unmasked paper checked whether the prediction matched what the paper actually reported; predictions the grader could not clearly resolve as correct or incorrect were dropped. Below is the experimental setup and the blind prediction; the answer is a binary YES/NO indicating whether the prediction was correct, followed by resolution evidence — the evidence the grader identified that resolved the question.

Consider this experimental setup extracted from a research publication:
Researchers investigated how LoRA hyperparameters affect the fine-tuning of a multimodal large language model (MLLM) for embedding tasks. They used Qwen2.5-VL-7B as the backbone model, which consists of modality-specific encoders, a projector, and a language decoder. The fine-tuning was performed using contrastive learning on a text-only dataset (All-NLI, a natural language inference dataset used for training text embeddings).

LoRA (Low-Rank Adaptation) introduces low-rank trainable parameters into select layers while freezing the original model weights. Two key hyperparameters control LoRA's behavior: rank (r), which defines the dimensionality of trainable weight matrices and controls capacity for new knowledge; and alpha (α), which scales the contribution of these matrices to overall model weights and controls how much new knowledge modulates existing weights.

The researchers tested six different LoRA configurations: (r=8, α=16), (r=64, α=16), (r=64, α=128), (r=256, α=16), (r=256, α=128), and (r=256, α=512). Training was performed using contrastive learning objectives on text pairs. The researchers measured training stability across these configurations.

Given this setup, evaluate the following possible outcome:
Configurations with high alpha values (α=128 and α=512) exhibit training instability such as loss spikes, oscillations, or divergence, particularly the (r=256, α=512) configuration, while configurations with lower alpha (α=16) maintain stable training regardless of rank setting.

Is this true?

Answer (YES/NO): NO